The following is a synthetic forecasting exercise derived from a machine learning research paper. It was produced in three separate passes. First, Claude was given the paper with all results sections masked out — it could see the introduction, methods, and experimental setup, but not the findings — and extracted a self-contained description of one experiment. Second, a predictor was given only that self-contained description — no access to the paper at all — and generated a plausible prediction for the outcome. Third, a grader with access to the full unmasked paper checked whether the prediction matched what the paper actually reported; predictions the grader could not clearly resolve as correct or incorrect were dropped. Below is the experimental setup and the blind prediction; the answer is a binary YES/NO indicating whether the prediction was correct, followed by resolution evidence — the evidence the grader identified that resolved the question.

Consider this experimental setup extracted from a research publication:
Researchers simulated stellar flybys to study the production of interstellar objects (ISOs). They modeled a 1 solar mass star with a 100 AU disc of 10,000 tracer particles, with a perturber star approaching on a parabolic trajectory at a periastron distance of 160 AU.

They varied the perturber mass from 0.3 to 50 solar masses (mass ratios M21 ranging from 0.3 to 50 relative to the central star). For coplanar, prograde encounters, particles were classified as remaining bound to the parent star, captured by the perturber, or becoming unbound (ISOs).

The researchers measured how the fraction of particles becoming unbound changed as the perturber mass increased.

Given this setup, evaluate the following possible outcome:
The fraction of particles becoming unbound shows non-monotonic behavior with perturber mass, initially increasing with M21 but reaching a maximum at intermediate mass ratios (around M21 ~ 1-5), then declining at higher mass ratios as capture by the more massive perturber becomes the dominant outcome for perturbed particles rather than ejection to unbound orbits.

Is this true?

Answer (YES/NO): NO